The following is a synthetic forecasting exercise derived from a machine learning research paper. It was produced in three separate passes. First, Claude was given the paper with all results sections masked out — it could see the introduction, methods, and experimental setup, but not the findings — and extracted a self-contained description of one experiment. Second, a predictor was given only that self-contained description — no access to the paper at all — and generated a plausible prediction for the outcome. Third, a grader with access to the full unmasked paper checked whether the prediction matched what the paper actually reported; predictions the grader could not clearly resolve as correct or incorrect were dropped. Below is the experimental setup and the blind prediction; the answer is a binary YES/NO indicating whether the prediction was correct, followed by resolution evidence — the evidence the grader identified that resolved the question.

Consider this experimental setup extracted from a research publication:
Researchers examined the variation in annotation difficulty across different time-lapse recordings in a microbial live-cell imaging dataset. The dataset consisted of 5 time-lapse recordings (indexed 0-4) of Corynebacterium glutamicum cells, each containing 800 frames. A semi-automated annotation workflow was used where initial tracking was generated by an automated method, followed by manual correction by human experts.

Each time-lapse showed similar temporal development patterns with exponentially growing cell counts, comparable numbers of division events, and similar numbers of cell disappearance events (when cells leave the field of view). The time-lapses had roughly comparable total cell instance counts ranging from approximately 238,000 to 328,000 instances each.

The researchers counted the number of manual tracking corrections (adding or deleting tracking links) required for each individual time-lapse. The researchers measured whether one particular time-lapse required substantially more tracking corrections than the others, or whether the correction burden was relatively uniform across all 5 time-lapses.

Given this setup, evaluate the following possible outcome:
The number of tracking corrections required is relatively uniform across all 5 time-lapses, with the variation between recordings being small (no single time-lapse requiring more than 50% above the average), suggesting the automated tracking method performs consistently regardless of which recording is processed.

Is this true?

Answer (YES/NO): NO